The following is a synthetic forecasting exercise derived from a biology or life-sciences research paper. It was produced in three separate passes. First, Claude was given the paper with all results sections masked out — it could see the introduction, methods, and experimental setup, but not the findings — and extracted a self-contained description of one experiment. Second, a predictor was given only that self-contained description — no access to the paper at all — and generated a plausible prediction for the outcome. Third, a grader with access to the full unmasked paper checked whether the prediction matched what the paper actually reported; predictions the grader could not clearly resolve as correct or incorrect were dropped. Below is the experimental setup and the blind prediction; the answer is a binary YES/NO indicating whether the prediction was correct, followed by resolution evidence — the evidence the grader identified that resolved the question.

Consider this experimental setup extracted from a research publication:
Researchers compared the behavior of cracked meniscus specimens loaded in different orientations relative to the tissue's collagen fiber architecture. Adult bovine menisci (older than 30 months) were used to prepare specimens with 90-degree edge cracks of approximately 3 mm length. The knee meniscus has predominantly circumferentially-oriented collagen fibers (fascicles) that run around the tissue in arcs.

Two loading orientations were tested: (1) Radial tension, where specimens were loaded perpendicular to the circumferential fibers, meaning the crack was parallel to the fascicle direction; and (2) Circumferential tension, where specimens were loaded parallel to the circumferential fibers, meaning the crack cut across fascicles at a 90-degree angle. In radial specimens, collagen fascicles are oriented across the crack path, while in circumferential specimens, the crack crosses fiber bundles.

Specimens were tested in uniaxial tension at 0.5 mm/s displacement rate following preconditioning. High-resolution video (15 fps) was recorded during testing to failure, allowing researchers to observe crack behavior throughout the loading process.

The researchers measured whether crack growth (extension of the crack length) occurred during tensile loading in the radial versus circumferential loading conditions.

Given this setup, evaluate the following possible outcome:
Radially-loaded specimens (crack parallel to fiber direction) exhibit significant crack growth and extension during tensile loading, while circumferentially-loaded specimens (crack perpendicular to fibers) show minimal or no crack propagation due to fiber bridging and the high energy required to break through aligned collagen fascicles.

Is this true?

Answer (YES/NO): NO